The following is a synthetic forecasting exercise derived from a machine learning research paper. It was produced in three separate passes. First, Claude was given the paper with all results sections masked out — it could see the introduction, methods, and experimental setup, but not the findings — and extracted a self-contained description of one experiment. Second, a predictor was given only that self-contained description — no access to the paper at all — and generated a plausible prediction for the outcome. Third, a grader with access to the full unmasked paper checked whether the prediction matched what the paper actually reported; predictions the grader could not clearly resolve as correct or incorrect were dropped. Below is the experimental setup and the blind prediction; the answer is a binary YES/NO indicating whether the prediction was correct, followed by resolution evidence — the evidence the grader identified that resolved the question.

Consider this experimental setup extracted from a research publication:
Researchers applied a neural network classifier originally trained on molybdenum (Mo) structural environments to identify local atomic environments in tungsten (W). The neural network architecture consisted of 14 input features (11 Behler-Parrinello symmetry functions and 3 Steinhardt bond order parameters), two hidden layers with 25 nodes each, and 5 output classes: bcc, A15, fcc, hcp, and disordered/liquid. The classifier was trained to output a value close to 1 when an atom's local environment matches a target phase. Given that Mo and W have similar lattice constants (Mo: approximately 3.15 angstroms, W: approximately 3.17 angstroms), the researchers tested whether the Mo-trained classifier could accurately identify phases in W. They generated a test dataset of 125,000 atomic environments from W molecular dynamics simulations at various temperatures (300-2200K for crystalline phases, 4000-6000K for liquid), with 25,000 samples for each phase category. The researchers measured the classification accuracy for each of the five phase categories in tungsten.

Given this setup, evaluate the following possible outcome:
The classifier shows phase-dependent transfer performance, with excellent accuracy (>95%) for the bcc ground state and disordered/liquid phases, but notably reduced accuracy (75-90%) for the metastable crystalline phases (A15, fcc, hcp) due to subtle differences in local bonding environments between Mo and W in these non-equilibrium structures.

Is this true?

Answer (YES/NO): NO